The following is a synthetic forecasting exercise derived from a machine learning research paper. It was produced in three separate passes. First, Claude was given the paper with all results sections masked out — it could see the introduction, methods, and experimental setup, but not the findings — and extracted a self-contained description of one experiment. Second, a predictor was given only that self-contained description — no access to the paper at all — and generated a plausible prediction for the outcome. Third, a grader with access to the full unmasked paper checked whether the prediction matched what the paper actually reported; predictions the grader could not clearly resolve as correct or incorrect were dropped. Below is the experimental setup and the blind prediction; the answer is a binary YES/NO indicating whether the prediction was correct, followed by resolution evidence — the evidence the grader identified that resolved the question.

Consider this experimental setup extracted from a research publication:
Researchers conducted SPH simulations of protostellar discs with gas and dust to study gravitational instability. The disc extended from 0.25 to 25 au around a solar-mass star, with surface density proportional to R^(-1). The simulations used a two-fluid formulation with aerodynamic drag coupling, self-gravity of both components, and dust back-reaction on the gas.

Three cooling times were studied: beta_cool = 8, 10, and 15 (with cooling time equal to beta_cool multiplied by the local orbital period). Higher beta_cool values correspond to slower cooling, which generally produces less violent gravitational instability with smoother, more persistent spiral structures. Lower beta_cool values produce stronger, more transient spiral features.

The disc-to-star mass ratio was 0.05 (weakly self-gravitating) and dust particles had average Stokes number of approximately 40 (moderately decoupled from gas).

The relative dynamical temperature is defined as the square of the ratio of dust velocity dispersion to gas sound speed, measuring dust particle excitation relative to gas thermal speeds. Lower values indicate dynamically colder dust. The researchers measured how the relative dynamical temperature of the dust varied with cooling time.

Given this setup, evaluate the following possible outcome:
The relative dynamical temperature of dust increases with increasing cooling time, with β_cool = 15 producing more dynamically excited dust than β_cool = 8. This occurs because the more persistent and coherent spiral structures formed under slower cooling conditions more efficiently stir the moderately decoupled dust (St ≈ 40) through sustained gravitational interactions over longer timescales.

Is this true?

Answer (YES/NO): NO